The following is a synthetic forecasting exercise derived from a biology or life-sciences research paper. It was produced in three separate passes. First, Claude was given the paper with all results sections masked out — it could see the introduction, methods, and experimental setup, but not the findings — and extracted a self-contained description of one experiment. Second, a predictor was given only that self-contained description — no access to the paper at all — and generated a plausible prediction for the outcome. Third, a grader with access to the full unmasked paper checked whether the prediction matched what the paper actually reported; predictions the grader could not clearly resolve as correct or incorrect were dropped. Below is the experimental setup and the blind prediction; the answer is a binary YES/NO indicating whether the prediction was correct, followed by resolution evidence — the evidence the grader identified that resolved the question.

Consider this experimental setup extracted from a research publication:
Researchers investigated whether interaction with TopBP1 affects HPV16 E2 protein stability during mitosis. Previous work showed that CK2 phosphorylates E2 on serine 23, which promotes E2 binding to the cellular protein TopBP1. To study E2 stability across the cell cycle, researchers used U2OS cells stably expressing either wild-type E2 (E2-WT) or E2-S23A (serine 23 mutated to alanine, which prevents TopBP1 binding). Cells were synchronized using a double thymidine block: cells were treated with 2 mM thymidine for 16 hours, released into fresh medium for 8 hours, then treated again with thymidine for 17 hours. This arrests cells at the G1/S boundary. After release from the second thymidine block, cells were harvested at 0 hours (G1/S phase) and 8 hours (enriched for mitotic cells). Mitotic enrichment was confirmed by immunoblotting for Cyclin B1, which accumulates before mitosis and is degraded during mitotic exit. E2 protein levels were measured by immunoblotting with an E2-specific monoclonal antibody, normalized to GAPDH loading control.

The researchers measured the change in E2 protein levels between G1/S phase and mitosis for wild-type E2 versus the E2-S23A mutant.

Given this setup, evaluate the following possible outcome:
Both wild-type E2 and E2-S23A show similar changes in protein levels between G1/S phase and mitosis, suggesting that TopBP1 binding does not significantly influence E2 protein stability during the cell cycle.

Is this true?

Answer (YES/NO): NO